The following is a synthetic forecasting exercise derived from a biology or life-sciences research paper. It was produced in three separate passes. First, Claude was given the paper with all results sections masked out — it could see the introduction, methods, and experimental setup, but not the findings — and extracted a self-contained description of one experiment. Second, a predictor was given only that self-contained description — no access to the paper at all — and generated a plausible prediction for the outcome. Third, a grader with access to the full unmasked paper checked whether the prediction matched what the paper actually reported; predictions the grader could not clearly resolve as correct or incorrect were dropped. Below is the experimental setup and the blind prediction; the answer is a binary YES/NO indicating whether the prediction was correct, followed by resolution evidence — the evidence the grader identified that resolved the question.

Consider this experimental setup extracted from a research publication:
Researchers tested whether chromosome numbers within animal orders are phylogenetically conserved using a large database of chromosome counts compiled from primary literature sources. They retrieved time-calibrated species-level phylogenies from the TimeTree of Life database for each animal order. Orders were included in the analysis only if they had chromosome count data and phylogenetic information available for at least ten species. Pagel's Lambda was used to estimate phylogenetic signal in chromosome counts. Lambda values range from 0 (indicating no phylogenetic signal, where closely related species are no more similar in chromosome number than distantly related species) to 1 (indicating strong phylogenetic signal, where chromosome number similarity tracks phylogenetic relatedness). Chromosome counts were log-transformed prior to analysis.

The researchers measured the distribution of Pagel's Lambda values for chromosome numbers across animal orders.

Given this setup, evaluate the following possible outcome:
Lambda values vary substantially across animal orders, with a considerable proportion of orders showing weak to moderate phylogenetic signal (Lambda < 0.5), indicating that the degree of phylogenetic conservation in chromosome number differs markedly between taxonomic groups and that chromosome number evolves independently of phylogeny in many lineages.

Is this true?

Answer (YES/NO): YES